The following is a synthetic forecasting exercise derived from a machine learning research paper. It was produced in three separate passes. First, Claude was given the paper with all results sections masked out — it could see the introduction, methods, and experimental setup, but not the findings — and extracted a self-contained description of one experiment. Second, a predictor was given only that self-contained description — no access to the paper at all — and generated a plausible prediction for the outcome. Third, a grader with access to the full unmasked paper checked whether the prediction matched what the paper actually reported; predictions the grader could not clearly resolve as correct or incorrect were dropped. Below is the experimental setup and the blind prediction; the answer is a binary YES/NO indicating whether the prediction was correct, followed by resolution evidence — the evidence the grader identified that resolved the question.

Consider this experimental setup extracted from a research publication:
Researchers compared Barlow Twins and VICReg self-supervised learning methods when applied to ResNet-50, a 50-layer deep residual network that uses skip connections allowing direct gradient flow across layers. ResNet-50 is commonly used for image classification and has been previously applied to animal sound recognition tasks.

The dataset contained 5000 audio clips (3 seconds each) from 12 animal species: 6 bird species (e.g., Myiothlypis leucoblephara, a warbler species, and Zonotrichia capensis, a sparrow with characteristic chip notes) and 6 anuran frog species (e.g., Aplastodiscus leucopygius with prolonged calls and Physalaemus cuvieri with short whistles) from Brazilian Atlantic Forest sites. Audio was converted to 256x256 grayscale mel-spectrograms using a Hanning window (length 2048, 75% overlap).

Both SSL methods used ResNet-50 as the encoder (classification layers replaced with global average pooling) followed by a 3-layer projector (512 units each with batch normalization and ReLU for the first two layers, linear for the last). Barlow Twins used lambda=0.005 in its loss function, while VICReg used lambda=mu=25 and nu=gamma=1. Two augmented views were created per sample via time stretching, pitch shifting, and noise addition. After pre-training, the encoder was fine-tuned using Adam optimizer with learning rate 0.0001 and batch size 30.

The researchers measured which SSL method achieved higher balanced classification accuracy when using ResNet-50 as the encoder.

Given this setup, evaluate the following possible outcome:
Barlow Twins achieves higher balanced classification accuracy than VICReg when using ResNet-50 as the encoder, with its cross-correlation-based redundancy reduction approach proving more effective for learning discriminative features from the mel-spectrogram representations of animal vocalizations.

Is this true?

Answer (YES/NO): NO